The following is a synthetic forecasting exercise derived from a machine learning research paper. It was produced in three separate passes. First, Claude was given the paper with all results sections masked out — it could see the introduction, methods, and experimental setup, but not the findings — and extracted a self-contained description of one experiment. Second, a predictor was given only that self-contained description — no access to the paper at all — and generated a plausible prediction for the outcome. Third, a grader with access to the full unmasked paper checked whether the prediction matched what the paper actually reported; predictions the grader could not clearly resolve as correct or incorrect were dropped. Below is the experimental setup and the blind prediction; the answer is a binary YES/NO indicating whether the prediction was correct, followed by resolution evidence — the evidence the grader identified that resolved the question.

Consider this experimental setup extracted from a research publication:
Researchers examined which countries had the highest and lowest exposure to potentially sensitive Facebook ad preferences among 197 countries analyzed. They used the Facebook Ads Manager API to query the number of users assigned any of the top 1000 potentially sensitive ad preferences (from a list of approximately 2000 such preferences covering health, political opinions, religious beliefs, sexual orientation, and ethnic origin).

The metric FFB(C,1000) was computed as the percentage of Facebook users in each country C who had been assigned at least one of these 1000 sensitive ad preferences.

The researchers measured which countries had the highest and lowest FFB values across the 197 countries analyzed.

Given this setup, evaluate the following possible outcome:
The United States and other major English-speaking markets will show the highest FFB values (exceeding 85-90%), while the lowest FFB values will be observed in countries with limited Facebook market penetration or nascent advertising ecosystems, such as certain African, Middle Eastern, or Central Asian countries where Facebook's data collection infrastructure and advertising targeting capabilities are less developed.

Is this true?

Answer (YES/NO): NO